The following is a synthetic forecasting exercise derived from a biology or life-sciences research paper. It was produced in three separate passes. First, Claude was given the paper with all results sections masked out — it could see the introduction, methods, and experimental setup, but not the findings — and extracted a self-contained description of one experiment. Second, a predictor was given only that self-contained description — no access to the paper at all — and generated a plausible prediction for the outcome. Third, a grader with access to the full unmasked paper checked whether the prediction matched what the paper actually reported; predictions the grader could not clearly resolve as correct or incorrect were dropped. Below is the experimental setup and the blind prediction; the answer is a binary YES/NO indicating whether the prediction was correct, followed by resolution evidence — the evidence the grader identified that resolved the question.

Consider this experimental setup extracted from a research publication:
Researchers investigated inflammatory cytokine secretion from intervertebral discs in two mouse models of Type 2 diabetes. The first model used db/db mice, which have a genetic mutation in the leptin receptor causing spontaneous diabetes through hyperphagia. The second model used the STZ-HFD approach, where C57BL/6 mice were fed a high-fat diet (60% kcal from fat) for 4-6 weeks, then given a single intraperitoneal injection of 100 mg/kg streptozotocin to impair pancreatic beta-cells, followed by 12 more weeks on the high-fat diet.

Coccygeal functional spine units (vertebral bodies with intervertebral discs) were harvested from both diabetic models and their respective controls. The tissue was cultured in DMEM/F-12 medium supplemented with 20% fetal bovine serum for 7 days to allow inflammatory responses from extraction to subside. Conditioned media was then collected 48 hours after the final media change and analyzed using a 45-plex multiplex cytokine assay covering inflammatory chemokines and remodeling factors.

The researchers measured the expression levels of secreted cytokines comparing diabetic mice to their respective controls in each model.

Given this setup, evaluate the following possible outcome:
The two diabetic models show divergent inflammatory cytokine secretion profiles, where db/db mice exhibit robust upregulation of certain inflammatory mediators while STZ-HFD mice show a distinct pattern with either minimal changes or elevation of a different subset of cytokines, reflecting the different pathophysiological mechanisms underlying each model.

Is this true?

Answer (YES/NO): NO